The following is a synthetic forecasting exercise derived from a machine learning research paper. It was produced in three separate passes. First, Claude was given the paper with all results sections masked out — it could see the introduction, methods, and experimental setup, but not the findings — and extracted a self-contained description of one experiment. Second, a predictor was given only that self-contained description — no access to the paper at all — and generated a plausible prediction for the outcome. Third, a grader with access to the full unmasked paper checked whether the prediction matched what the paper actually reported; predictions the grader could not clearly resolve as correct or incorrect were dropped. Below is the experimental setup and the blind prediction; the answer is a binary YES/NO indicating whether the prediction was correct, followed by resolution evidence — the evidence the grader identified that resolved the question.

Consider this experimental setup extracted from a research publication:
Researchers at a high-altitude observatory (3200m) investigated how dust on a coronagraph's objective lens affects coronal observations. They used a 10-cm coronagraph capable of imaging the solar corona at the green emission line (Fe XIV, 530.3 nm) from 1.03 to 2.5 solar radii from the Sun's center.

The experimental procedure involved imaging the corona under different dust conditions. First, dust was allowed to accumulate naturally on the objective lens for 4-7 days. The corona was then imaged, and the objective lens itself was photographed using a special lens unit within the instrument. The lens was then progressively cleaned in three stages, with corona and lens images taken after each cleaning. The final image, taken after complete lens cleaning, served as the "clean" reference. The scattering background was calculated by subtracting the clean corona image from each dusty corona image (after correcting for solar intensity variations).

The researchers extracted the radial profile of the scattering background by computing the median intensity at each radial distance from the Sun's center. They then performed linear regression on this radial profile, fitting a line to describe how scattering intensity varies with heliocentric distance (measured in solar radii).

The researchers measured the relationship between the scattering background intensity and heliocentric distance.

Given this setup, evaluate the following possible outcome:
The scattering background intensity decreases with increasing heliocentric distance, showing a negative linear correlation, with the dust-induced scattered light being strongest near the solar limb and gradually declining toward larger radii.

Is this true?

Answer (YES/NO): YES